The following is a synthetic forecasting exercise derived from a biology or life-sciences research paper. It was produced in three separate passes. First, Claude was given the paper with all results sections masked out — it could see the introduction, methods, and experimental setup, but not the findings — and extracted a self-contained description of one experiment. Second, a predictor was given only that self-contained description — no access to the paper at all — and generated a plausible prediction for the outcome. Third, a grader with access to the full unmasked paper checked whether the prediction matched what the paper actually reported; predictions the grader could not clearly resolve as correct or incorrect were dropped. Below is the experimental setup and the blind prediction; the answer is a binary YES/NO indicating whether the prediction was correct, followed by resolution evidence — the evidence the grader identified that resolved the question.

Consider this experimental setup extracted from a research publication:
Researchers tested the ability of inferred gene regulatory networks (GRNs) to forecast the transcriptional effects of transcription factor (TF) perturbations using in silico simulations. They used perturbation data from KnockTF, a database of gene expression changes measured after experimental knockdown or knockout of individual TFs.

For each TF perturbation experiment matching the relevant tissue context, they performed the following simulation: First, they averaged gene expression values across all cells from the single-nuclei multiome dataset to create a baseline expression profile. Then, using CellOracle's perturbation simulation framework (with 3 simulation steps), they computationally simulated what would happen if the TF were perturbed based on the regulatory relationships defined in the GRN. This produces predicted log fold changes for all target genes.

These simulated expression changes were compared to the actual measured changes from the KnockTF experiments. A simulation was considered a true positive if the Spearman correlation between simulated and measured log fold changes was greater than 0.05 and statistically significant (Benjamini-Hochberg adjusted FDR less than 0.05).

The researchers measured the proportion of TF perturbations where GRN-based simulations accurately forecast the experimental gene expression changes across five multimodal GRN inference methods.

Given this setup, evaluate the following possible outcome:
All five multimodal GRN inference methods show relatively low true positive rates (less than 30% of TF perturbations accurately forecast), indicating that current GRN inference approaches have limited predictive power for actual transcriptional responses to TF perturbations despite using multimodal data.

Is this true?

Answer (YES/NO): YES